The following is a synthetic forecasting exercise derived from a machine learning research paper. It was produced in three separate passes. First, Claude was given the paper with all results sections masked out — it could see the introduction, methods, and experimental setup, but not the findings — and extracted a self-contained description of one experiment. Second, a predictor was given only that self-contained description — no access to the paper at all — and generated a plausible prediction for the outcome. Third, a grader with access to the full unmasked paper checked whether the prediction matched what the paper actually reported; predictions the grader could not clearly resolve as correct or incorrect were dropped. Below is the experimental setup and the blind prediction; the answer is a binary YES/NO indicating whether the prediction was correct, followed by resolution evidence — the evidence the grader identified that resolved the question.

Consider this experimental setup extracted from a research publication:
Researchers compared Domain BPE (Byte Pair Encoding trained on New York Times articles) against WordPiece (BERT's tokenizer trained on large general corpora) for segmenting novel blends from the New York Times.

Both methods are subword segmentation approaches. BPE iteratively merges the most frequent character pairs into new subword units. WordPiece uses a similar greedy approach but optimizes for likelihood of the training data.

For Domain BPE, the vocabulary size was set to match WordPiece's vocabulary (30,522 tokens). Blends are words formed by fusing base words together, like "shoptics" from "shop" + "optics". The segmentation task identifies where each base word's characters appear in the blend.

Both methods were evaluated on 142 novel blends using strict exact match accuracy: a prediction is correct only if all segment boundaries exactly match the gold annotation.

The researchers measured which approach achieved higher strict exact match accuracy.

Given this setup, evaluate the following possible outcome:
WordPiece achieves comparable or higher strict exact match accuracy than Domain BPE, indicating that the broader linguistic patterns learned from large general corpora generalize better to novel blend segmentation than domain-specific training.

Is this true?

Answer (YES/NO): NO